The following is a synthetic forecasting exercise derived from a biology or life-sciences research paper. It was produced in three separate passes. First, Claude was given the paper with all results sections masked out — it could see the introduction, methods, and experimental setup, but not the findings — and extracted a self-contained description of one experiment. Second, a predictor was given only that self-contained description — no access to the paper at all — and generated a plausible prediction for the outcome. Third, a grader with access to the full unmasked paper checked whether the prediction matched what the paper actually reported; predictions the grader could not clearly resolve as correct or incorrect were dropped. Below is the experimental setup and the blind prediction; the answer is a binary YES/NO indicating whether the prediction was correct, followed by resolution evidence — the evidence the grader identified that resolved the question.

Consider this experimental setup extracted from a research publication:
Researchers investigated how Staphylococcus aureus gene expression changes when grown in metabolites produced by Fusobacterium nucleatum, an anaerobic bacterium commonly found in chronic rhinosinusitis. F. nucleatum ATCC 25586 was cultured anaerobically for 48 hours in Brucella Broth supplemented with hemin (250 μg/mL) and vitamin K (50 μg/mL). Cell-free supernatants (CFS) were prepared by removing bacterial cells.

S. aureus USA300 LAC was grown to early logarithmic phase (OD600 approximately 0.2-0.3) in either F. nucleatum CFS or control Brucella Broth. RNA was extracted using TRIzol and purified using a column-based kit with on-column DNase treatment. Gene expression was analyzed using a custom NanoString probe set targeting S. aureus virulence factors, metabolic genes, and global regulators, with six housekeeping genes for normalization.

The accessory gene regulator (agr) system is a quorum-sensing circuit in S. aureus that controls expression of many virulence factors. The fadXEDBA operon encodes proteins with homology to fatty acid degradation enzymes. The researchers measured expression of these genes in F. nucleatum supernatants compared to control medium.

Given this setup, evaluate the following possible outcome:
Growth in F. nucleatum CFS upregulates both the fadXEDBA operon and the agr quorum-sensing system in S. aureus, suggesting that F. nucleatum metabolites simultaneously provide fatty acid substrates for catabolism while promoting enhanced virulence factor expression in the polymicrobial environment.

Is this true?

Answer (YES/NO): NO